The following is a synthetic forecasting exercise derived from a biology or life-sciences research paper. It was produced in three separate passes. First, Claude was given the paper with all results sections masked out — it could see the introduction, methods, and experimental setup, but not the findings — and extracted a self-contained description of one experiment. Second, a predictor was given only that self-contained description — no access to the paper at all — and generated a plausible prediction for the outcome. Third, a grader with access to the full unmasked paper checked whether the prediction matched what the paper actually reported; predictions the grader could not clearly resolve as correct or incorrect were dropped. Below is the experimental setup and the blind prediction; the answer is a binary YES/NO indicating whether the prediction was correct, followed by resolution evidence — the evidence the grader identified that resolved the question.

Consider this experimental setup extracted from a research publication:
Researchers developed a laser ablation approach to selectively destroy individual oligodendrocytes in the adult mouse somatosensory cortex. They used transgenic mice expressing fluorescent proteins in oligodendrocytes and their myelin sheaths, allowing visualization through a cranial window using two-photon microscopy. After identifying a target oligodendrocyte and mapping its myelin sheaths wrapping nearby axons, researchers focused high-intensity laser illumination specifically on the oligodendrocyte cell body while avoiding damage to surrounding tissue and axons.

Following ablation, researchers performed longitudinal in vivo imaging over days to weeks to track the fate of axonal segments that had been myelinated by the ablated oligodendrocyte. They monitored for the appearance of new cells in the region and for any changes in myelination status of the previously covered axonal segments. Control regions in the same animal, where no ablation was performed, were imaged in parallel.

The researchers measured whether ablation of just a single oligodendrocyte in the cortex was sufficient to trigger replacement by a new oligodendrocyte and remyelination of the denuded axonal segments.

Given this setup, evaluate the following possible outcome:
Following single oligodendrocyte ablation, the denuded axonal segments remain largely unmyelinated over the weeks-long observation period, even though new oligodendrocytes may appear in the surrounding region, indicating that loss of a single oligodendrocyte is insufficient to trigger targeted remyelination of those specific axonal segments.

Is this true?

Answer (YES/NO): NO